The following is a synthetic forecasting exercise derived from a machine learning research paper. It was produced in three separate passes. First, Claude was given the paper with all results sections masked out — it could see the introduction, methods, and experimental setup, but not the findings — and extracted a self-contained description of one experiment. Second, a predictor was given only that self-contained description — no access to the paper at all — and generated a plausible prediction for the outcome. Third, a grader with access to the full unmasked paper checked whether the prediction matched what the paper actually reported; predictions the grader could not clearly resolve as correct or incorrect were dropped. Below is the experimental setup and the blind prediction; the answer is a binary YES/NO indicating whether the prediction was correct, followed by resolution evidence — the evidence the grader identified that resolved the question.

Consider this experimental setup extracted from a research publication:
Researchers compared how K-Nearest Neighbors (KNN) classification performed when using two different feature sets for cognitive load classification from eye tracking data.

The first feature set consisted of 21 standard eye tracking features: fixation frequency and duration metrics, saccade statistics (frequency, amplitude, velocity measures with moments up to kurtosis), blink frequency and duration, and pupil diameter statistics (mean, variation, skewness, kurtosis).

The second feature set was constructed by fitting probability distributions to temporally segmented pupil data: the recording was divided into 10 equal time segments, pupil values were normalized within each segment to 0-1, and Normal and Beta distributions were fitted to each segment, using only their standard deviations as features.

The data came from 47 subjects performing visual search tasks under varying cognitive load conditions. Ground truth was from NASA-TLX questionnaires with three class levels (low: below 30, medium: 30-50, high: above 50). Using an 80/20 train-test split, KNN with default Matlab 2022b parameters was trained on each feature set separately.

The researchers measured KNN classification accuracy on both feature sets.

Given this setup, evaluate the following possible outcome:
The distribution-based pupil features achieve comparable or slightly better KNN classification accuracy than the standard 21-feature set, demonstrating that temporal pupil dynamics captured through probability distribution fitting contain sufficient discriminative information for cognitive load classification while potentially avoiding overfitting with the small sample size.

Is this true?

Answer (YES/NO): NO